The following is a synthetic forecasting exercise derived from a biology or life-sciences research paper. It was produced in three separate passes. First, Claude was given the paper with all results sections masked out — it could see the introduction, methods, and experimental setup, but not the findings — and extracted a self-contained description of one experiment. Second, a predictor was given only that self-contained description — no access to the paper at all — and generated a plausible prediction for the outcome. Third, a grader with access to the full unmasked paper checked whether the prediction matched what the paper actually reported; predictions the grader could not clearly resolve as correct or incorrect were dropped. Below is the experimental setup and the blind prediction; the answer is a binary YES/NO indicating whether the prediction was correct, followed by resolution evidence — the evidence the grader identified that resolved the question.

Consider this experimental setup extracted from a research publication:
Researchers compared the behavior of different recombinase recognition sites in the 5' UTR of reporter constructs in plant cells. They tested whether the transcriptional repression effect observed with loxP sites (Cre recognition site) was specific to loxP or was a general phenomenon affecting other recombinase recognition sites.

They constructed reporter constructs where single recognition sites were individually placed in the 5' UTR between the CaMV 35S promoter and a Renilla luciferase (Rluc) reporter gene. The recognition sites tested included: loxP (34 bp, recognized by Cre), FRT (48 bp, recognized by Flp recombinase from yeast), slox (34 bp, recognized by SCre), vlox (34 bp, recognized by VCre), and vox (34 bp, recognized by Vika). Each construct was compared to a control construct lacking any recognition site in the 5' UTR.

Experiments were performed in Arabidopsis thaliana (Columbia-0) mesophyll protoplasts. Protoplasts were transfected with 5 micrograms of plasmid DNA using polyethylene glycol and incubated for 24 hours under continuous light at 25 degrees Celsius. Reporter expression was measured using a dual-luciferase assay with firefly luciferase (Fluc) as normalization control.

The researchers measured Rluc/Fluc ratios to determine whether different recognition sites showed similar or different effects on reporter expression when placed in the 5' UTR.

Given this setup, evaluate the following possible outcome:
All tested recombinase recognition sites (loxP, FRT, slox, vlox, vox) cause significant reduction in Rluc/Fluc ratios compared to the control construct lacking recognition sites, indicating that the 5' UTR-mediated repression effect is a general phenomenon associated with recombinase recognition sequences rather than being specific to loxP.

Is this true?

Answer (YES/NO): NO